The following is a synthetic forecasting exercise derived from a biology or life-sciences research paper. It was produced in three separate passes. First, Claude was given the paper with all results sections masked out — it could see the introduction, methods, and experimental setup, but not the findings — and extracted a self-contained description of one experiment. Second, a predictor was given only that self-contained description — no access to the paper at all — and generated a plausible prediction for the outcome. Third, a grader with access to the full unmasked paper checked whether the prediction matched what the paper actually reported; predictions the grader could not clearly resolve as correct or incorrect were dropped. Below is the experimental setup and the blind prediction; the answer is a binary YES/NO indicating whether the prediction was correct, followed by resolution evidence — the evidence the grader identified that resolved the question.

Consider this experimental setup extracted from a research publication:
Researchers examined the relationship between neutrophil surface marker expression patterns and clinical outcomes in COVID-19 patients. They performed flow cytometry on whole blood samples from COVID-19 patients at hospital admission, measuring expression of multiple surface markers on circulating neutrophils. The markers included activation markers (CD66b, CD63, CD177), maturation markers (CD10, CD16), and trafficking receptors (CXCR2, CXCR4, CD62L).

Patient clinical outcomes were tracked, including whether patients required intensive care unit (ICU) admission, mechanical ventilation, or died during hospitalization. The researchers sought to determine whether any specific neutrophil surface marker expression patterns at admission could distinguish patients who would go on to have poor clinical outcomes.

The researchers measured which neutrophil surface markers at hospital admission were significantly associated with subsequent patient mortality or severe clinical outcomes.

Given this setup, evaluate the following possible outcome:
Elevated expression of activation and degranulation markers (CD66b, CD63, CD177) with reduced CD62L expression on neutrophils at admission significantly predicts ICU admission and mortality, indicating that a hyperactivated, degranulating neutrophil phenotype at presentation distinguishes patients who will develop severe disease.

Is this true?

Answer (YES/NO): NO